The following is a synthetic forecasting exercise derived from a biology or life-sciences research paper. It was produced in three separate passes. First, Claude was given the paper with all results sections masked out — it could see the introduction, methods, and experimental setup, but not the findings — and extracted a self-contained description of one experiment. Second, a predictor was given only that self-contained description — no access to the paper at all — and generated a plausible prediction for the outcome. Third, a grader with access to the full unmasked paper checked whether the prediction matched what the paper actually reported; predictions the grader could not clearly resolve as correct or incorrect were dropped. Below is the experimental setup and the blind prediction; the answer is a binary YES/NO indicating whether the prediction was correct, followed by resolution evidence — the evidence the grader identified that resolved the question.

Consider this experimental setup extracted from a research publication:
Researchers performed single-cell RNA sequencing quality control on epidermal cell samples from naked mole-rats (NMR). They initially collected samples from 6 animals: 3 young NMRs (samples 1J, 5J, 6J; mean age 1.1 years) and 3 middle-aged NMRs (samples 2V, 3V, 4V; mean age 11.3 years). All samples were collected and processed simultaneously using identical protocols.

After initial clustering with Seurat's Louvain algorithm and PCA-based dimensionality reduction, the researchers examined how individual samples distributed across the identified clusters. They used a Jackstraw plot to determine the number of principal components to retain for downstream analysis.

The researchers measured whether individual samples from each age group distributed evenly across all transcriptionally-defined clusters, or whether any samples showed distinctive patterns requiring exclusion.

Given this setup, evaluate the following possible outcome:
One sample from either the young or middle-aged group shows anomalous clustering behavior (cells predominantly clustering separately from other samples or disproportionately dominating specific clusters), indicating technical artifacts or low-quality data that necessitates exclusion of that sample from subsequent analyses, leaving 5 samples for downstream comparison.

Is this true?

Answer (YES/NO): YES